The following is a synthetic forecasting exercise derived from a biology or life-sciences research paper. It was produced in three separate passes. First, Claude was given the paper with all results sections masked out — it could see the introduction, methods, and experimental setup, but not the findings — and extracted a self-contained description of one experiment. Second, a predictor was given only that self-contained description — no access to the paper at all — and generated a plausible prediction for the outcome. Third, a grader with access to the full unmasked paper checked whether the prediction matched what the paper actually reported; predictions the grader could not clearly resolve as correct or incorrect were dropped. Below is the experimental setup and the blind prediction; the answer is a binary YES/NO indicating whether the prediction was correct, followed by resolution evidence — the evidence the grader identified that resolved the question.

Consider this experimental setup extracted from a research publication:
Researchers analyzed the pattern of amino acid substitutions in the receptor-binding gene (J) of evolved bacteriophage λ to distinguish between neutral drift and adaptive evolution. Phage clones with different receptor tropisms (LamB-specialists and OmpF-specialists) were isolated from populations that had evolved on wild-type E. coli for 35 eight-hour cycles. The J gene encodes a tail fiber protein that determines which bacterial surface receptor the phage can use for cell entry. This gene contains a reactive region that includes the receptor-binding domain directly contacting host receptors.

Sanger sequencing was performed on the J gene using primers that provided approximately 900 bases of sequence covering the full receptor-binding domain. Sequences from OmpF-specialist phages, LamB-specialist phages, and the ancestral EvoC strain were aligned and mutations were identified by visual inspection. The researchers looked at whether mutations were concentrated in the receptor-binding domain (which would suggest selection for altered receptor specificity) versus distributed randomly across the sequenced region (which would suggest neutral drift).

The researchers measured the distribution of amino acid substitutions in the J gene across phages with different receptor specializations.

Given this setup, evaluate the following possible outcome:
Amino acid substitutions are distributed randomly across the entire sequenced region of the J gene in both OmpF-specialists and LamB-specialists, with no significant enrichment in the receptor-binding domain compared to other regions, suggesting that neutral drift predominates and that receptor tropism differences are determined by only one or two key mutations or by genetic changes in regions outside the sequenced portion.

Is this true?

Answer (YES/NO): NO